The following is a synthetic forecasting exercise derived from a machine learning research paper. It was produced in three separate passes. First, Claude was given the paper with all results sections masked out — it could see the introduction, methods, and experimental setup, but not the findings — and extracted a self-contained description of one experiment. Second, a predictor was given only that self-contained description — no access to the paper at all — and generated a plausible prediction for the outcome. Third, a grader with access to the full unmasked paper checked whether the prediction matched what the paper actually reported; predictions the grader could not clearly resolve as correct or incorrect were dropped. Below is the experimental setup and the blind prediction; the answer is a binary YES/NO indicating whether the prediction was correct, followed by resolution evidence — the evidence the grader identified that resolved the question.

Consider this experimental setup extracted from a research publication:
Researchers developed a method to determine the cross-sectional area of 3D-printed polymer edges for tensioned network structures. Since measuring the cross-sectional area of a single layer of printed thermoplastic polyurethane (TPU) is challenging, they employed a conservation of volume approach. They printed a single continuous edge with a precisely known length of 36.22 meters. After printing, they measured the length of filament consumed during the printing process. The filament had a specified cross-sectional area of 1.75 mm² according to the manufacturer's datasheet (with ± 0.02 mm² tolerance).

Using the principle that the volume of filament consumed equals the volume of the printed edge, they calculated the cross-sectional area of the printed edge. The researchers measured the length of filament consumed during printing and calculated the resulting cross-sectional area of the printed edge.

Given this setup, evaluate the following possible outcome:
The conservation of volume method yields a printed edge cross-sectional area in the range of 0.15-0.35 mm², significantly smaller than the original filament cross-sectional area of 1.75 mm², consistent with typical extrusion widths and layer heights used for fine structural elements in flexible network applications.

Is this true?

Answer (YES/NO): NO